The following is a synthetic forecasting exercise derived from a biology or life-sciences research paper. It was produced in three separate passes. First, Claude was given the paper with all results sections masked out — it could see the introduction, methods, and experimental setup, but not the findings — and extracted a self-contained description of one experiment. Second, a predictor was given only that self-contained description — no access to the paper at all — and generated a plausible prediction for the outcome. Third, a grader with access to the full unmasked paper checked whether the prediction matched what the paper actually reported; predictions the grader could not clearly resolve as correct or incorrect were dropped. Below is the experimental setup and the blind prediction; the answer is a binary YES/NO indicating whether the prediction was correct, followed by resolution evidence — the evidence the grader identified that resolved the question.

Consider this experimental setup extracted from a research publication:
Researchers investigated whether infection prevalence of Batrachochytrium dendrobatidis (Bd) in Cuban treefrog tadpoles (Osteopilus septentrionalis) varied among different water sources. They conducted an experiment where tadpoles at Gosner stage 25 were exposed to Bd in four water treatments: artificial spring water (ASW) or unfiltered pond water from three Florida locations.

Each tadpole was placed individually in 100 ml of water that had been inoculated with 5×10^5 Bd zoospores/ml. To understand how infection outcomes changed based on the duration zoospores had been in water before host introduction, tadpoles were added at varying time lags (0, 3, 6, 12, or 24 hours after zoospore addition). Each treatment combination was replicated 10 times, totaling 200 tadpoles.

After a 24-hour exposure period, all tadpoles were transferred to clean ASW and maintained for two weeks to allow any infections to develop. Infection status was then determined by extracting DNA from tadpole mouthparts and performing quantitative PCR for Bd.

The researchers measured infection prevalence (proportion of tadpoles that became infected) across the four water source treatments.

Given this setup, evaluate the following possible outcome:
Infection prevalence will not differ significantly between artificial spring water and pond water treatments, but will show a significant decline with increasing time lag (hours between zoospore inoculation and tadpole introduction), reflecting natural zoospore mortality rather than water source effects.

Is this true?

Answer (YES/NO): NO